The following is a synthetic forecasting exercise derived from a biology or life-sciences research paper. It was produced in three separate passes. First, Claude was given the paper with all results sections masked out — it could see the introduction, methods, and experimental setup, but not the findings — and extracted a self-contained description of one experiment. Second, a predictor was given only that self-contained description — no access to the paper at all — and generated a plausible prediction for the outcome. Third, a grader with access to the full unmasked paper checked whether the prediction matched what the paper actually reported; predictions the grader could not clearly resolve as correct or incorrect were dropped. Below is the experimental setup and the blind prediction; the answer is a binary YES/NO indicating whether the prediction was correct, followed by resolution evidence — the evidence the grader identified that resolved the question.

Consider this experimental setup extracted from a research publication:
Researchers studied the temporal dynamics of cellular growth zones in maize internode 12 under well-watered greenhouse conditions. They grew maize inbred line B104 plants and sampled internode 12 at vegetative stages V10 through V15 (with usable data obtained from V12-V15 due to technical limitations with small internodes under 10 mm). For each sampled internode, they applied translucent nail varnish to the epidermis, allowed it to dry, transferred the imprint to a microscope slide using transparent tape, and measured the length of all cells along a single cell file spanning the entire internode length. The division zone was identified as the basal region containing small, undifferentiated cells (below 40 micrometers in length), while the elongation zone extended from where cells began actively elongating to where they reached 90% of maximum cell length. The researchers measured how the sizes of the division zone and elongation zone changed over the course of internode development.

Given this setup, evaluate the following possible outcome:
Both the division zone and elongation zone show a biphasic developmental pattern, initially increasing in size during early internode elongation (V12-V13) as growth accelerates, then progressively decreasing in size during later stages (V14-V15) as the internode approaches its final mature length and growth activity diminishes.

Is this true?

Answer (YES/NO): NO